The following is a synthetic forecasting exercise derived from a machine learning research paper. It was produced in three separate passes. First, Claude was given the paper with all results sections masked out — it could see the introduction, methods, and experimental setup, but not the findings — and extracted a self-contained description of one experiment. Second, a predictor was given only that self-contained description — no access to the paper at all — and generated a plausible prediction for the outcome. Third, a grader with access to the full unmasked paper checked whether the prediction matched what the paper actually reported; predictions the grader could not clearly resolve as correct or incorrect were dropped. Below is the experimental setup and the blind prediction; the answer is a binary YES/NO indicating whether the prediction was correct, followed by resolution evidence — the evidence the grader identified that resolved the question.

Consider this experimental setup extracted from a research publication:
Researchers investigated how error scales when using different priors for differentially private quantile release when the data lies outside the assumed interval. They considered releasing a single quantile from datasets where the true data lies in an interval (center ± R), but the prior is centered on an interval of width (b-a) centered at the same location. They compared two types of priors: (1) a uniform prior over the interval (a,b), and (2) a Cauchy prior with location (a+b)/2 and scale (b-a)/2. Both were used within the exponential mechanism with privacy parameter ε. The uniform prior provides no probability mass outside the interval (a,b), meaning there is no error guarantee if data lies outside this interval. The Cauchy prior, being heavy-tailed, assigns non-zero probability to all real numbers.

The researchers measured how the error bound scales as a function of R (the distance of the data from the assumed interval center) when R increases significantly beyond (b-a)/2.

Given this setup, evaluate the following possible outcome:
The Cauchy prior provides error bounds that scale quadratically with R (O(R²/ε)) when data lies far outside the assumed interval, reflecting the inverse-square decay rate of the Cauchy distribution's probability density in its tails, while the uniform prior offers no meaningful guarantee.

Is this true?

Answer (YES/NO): NO